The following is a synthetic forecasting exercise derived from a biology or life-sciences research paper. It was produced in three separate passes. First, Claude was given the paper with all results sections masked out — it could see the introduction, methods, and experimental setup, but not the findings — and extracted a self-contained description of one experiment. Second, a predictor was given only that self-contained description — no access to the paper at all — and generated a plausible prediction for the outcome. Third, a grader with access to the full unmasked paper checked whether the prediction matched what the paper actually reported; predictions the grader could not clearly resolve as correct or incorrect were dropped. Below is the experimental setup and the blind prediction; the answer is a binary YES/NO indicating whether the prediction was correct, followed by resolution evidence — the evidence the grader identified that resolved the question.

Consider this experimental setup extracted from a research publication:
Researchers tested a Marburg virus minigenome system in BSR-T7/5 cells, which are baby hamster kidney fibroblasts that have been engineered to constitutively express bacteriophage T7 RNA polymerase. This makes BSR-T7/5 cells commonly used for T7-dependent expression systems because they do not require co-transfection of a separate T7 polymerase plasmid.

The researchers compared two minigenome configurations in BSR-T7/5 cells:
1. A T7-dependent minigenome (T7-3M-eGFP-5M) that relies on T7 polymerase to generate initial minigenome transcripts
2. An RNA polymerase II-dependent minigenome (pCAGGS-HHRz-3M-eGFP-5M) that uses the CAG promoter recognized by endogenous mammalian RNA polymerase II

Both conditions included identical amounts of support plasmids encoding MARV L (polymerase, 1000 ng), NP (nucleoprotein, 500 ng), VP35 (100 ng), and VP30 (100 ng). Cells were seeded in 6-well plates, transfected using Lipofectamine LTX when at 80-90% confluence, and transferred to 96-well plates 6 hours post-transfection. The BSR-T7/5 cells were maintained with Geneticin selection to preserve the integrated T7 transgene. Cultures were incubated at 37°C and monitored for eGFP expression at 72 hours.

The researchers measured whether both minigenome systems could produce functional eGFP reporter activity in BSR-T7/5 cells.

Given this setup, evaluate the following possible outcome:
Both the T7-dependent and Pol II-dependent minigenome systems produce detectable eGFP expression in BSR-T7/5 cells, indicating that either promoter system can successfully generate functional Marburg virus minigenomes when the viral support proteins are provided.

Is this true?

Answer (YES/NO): YES